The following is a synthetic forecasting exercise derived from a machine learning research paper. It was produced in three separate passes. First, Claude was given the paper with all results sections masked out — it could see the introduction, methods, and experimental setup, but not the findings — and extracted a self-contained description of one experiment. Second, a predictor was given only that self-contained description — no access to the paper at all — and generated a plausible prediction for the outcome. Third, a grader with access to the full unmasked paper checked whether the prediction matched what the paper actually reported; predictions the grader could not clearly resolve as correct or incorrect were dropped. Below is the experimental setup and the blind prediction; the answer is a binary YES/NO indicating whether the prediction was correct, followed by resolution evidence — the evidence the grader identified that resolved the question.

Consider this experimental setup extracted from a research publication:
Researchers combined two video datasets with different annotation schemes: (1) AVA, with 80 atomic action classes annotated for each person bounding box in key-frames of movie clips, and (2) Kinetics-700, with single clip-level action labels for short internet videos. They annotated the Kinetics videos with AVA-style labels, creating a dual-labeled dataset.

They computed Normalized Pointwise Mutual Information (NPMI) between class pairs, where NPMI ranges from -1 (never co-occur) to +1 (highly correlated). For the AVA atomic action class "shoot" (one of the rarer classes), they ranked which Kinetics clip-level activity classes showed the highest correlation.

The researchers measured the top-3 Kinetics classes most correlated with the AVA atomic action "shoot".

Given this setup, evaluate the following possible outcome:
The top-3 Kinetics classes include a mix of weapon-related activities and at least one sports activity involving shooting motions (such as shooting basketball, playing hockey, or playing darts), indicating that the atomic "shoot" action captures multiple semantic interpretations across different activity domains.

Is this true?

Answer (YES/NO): NO